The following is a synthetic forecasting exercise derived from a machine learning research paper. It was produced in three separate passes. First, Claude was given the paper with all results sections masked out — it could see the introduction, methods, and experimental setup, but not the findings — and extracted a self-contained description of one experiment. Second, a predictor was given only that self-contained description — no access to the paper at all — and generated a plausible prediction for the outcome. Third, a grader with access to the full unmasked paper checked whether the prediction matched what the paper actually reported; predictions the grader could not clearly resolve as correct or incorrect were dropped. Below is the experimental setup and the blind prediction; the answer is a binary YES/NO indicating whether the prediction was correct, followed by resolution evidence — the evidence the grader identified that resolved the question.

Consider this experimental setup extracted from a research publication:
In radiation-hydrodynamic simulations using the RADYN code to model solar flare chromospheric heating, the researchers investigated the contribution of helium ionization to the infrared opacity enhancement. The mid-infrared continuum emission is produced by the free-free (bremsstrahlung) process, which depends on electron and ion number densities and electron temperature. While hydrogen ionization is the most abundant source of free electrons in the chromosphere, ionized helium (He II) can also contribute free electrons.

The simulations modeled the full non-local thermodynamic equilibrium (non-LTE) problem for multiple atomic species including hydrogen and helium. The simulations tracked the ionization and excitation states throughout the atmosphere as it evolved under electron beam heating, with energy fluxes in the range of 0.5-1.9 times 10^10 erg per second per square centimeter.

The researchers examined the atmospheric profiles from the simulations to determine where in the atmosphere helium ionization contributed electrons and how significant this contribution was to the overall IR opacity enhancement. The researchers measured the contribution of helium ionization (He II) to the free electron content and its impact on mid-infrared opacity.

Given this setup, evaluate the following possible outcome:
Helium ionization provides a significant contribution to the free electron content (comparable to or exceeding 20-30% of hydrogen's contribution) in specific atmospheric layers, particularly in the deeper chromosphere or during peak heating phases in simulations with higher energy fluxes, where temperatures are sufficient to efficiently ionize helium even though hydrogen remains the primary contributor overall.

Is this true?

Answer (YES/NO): NO